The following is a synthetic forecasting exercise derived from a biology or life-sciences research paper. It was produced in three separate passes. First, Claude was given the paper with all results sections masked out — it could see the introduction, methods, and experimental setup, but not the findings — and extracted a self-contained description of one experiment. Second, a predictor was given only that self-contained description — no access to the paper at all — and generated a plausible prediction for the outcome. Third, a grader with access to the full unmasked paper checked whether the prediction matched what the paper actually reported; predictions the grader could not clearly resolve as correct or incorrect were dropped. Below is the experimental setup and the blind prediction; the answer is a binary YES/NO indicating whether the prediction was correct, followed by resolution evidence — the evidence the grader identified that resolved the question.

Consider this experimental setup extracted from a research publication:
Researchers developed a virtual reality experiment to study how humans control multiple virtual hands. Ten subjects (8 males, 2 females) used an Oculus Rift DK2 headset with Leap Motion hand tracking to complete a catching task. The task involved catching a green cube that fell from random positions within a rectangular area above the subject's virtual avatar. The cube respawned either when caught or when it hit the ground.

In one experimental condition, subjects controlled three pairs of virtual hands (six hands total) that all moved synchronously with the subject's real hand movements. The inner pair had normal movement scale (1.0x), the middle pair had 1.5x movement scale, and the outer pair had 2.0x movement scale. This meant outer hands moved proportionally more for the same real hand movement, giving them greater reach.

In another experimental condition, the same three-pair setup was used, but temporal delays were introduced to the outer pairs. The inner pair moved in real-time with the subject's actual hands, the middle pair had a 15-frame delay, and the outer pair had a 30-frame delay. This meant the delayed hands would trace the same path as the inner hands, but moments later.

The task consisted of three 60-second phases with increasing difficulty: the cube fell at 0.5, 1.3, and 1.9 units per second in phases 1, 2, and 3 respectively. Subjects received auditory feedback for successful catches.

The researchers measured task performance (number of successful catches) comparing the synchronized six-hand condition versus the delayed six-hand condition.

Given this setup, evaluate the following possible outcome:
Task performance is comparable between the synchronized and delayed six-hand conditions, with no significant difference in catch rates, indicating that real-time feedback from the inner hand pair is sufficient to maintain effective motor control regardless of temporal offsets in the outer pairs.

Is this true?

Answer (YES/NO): NO